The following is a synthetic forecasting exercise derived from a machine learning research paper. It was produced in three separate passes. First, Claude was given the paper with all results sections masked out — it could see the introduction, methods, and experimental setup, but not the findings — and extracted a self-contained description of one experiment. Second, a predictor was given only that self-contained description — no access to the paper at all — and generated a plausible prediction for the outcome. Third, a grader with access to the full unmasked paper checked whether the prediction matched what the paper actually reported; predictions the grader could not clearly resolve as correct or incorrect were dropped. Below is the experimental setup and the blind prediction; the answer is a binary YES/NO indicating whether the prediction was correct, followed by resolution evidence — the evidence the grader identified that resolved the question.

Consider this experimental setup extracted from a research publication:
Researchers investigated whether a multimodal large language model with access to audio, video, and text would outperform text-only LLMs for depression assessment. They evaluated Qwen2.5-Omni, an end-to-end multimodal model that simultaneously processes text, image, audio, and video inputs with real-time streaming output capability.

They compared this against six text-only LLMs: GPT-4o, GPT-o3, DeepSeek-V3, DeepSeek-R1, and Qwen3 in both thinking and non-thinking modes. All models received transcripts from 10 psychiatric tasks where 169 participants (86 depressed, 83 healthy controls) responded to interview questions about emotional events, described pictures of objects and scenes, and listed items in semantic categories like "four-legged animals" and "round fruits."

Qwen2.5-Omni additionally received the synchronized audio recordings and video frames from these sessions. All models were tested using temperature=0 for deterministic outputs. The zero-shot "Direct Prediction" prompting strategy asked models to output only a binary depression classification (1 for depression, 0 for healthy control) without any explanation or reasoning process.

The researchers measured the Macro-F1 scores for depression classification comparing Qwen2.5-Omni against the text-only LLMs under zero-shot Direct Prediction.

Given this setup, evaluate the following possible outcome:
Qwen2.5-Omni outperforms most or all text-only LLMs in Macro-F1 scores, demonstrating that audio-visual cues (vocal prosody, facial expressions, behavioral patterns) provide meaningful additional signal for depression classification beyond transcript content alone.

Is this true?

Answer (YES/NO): YES